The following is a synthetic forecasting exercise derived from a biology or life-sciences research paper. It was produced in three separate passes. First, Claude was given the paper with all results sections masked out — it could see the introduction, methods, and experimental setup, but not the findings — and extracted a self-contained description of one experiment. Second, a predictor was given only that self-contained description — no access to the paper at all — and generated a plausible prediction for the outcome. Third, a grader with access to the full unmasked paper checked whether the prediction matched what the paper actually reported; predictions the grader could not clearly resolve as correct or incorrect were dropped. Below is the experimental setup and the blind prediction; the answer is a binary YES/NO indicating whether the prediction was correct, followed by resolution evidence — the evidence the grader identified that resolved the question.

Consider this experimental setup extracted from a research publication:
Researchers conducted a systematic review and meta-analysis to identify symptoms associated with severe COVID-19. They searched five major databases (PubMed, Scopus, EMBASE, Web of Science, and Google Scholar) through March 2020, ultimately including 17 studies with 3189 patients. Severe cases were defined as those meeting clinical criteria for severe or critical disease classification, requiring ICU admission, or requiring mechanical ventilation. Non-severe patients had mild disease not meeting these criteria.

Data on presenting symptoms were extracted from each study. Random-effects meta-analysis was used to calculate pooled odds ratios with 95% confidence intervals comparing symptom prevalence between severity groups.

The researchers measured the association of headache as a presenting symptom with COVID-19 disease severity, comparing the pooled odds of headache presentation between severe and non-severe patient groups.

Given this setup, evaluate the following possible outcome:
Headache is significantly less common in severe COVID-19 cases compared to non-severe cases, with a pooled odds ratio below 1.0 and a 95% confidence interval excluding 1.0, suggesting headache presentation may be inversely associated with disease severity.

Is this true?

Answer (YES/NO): NO